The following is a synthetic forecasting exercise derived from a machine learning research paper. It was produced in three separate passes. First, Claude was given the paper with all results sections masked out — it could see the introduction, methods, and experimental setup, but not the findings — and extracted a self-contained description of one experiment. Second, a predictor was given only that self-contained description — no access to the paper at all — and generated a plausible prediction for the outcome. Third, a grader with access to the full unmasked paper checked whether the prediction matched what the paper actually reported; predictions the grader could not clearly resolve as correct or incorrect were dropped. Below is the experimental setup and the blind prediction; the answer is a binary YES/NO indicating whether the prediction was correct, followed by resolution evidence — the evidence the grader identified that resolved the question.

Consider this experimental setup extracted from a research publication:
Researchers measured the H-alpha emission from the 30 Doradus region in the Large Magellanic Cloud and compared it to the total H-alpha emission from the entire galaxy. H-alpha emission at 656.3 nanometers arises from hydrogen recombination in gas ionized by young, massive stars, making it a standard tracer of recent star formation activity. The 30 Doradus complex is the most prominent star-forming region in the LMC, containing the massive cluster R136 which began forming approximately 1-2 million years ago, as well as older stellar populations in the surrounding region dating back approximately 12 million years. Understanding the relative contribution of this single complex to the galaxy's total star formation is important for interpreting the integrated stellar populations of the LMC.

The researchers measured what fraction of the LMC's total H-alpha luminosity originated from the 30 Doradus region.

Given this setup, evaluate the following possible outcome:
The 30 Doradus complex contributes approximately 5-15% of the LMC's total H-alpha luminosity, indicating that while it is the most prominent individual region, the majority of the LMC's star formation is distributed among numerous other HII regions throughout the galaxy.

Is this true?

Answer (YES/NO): NO